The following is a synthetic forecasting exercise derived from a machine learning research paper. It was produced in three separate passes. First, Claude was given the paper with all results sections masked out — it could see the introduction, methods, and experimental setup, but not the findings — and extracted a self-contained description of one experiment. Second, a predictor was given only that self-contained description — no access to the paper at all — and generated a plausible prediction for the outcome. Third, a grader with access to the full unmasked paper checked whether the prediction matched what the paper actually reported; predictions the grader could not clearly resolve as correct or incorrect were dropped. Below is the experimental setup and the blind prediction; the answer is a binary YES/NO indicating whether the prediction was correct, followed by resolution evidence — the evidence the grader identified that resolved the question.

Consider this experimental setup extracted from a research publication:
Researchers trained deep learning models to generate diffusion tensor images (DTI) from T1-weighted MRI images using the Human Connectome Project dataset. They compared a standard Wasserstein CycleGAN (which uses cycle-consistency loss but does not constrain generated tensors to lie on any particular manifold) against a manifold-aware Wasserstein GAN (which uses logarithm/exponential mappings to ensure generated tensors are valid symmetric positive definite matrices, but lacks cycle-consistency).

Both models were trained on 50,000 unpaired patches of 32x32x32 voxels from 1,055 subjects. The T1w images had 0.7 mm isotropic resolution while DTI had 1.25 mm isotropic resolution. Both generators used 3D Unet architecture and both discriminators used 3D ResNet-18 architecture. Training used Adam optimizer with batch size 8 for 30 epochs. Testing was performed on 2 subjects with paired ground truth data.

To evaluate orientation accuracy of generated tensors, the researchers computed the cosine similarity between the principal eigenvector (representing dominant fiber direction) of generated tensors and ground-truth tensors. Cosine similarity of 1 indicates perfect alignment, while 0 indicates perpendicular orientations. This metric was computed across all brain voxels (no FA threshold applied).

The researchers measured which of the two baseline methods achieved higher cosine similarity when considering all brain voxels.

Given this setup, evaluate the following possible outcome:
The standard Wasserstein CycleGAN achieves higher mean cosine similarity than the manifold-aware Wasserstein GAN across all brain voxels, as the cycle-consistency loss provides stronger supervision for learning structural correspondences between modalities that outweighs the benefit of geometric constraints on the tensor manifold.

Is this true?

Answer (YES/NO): YES